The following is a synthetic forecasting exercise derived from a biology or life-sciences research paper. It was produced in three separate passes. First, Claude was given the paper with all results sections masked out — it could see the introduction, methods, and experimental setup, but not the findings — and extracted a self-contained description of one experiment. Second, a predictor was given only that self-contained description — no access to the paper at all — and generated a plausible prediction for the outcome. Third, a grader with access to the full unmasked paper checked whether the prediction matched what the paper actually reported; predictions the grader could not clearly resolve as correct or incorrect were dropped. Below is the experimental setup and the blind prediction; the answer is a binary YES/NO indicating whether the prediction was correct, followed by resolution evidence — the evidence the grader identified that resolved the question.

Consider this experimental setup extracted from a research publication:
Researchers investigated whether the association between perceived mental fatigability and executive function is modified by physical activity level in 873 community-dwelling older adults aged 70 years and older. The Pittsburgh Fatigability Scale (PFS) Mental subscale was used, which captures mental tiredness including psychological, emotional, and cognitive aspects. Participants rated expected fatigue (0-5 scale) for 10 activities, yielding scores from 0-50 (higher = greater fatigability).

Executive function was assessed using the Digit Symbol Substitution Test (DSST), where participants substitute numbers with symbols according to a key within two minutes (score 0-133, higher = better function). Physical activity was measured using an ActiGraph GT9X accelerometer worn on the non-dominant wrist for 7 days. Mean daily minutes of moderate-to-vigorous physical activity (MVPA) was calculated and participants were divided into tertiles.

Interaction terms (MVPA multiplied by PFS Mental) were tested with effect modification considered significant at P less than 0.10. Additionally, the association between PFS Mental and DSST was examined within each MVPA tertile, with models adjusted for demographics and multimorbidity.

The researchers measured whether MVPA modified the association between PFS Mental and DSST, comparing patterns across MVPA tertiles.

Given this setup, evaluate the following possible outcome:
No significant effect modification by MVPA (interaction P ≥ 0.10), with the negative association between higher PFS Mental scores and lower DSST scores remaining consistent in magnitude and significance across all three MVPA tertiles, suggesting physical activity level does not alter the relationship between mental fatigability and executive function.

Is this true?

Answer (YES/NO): NO